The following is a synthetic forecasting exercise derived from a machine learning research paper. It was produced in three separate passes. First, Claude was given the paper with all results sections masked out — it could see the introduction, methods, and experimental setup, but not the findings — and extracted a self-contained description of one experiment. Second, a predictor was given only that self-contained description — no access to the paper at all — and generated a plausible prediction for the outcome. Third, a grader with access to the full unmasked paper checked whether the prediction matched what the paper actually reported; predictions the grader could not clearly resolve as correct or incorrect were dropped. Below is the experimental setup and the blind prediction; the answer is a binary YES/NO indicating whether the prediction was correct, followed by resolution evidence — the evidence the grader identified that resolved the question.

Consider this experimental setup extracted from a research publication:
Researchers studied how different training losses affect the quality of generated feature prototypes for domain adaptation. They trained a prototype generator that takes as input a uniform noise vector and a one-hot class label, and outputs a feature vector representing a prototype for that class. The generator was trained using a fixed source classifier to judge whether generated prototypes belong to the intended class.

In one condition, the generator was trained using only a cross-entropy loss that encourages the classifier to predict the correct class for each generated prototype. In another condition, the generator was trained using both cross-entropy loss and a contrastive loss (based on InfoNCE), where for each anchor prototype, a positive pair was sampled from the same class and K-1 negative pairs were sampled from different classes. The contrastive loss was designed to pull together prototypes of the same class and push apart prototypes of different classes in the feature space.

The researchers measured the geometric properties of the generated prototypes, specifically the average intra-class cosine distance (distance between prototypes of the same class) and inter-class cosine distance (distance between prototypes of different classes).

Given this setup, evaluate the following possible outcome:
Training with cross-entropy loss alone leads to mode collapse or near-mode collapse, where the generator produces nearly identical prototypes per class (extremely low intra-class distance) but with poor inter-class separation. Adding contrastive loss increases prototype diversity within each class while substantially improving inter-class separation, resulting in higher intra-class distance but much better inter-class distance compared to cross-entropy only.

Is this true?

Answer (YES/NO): NO